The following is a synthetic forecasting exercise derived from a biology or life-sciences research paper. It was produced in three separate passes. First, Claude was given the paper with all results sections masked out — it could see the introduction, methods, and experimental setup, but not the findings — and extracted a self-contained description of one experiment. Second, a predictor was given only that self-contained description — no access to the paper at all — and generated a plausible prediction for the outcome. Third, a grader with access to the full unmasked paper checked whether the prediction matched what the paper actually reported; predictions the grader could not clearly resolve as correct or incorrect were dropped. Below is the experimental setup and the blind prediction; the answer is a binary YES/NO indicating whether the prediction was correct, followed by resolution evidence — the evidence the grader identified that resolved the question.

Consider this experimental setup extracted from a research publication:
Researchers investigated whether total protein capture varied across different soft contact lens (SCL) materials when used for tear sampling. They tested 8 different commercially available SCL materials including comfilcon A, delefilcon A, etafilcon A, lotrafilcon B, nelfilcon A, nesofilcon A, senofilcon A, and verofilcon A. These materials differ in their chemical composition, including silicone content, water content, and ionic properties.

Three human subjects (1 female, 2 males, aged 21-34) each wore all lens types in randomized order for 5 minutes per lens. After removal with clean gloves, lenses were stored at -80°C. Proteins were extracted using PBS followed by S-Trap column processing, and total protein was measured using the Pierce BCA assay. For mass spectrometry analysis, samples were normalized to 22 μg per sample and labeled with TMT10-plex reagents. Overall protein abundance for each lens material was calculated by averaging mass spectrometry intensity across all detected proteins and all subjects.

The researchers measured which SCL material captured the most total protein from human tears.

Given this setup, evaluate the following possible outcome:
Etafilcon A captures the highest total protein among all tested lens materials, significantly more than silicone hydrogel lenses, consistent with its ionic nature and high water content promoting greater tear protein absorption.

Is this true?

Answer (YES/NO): NO